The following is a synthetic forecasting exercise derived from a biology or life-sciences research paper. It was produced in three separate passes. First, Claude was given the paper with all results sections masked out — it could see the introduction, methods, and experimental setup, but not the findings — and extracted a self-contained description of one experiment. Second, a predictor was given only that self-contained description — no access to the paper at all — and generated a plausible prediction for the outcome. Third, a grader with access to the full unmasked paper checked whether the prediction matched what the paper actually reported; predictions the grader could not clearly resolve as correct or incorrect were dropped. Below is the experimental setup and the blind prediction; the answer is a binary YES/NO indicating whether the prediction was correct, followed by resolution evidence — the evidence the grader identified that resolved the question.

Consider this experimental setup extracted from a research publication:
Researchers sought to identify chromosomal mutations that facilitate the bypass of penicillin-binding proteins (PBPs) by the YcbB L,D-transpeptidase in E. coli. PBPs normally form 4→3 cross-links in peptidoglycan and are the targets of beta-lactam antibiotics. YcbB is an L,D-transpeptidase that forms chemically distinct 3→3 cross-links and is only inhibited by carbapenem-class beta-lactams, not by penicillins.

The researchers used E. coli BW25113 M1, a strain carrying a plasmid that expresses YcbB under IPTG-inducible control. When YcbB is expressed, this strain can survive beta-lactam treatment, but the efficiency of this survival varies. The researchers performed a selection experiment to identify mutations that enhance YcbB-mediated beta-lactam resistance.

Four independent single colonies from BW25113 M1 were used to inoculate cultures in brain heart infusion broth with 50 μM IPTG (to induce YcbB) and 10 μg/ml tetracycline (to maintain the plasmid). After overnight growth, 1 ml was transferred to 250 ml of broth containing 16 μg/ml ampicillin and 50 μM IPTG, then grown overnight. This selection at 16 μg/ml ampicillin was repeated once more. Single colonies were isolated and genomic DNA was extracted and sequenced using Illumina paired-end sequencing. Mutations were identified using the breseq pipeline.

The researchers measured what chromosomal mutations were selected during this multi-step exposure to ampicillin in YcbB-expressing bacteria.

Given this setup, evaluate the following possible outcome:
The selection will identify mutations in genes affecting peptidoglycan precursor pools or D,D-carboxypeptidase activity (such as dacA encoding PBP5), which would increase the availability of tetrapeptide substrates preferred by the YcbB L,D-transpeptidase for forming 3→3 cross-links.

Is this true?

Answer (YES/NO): NO